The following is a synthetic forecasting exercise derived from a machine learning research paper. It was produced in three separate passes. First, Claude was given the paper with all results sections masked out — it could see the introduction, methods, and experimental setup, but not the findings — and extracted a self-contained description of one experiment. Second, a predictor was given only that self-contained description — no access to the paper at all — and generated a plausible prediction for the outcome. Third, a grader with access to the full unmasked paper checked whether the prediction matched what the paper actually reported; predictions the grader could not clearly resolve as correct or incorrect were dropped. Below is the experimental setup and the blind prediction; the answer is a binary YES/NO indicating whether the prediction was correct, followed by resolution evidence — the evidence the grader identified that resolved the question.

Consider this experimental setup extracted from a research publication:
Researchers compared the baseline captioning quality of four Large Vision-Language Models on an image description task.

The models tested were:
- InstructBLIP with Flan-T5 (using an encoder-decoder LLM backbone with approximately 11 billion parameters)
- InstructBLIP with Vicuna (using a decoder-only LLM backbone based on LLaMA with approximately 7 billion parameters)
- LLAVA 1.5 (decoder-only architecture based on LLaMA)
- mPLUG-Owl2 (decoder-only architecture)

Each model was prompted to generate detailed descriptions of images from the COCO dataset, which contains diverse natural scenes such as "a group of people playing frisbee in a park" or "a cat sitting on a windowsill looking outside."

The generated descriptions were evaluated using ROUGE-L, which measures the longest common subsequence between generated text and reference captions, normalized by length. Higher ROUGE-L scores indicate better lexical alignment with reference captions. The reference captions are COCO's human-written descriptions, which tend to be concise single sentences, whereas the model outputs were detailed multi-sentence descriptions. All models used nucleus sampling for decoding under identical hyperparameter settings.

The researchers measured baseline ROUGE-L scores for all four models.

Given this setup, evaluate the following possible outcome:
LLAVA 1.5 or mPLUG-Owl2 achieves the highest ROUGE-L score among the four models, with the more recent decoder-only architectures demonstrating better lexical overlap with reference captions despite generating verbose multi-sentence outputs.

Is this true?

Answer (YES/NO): NO